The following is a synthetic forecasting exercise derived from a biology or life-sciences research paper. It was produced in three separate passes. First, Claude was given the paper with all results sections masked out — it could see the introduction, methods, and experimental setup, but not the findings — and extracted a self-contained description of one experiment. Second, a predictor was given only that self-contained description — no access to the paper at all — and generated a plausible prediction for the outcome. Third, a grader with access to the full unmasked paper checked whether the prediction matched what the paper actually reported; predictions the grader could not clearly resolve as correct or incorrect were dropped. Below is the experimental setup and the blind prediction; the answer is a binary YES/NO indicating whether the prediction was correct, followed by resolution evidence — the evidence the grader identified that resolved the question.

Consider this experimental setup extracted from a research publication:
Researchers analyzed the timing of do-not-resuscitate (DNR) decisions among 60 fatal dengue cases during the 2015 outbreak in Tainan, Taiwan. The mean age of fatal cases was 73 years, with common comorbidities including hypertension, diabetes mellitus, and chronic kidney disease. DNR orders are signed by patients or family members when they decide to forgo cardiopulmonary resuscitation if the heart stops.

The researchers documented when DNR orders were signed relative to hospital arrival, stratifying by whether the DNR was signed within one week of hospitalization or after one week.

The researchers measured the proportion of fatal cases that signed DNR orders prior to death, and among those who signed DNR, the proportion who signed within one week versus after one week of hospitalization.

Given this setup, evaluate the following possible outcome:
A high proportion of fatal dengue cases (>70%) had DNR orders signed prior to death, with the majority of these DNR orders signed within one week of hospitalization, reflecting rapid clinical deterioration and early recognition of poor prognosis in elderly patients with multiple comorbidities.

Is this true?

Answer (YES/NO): NO